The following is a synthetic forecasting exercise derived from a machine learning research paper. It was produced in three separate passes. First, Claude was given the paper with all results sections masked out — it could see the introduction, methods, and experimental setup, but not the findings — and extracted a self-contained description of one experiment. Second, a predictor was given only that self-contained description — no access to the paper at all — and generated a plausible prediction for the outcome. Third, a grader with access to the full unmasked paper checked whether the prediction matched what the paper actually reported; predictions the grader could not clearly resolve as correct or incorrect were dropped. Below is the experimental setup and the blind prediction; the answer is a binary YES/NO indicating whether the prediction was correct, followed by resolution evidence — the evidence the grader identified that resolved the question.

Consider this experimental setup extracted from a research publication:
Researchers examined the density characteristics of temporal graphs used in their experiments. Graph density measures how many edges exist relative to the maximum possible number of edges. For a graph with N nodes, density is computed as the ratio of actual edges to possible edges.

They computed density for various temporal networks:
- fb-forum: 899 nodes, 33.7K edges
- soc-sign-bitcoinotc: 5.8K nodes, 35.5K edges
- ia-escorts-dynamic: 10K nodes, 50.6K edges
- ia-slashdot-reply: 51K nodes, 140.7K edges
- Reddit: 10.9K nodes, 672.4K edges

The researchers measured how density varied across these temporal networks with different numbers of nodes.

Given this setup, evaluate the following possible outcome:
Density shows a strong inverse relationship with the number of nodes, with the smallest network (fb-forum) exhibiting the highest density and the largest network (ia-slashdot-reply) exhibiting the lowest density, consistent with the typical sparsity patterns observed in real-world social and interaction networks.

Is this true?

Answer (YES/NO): NO